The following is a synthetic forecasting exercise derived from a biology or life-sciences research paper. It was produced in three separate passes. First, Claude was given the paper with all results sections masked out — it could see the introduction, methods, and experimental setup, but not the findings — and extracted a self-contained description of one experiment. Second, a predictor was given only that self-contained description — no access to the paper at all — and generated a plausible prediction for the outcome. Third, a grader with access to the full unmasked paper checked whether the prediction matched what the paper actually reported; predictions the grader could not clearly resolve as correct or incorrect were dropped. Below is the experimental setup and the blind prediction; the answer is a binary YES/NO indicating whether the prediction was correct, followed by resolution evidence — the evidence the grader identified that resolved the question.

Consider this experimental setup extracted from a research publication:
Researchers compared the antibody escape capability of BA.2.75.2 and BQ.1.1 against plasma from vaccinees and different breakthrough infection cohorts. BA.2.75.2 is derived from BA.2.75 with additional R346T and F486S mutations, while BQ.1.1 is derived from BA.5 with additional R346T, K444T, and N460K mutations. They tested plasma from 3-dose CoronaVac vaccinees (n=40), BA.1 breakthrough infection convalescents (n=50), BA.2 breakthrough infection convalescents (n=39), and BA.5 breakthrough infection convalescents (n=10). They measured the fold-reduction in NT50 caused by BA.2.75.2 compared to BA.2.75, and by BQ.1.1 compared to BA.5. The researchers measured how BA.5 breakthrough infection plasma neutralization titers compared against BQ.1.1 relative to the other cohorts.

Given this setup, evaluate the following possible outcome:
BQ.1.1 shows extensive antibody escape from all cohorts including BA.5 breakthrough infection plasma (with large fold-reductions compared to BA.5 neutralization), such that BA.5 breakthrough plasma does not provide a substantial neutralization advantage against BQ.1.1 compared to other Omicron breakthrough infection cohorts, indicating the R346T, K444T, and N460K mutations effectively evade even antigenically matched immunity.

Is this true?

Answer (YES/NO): YES